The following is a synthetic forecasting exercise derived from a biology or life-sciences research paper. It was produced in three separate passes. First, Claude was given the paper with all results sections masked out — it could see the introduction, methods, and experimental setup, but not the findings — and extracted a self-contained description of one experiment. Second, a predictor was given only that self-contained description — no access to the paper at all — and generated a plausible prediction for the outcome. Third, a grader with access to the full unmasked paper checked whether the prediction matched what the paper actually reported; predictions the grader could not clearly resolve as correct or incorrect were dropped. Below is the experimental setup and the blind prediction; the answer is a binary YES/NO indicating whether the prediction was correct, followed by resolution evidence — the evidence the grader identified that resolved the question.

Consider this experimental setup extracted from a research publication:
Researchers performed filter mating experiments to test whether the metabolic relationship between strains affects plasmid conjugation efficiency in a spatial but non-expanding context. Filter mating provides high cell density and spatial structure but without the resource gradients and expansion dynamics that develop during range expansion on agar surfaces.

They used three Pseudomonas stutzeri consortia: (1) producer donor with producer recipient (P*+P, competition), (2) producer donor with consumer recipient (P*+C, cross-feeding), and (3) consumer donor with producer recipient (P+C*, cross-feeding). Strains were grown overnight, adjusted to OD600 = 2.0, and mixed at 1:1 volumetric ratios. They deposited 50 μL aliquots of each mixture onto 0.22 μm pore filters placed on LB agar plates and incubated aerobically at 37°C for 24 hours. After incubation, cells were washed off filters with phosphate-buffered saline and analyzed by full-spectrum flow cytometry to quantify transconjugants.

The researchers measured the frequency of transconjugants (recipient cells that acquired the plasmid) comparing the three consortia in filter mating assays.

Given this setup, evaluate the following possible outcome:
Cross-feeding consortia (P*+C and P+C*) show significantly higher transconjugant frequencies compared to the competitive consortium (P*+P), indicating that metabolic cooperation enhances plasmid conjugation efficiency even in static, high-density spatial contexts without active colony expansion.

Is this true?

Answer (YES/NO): NO